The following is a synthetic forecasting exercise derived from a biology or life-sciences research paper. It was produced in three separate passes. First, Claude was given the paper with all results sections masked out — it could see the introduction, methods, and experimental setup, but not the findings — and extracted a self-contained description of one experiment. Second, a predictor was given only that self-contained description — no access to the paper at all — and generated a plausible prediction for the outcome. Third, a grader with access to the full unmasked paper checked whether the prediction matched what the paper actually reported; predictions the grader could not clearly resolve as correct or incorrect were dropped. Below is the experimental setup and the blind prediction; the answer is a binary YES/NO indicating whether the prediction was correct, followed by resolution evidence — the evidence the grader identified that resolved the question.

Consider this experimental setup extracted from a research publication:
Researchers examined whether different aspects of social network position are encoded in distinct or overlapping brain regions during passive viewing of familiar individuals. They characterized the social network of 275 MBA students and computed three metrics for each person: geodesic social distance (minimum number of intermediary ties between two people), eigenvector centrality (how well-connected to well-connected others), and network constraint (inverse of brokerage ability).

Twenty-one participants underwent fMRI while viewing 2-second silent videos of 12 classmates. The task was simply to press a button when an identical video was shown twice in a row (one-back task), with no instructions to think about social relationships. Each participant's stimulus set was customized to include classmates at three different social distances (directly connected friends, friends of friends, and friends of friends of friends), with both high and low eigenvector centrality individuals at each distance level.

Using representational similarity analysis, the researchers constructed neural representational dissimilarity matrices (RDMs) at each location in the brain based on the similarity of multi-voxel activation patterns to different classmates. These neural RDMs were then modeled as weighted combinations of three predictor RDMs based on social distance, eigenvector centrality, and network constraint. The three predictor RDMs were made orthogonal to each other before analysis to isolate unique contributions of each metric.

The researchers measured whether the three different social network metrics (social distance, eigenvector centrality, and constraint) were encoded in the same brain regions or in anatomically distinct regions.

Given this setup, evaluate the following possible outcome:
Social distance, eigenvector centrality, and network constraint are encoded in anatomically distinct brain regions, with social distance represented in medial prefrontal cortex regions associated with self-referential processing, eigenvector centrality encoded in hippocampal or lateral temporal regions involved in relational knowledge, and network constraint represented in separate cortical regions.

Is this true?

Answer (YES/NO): NO